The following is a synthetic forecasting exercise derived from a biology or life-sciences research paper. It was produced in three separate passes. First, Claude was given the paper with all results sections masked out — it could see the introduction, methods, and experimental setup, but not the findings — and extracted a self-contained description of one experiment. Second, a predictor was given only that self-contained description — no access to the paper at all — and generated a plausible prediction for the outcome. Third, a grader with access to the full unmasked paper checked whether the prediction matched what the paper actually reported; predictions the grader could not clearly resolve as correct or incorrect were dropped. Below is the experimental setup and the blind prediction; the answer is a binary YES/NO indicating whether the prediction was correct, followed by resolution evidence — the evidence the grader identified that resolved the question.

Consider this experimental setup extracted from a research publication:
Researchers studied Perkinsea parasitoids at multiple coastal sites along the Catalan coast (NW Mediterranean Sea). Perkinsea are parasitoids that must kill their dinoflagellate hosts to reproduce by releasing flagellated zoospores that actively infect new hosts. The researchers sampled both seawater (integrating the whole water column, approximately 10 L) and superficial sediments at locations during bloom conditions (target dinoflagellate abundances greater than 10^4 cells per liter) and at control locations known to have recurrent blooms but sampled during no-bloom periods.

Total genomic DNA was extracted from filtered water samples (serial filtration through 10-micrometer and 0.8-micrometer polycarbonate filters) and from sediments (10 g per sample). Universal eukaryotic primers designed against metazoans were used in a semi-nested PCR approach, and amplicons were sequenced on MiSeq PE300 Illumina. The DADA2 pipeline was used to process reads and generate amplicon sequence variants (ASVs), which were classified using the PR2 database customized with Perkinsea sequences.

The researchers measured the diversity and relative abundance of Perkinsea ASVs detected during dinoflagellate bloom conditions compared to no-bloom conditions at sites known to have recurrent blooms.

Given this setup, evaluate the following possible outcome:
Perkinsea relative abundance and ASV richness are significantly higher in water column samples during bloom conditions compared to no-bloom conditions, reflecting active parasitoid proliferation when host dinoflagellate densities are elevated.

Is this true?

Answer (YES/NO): NO